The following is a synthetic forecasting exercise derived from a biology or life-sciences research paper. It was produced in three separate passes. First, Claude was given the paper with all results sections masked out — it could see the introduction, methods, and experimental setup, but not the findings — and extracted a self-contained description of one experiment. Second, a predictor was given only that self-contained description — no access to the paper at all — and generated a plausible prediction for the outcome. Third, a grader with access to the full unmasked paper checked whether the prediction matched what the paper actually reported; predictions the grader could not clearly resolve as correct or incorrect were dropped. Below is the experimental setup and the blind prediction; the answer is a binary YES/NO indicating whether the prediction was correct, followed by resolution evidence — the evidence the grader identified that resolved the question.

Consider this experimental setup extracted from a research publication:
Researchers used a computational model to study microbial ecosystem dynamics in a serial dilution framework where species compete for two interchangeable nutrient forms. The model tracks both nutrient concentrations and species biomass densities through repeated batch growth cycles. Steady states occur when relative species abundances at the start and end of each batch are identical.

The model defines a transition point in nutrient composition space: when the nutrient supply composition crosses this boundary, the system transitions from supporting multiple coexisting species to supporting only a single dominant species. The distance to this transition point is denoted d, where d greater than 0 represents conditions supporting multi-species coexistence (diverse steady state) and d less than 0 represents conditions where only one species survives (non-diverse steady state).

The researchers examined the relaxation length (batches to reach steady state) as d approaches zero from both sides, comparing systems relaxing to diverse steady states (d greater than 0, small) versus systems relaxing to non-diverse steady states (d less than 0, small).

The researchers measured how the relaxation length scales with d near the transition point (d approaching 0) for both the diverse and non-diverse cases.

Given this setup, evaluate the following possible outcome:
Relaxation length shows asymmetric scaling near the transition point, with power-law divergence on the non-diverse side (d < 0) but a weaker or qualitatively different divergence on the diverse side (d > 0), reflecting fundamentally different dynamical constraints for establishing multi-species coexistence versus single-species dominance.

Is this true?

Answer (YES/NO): YES